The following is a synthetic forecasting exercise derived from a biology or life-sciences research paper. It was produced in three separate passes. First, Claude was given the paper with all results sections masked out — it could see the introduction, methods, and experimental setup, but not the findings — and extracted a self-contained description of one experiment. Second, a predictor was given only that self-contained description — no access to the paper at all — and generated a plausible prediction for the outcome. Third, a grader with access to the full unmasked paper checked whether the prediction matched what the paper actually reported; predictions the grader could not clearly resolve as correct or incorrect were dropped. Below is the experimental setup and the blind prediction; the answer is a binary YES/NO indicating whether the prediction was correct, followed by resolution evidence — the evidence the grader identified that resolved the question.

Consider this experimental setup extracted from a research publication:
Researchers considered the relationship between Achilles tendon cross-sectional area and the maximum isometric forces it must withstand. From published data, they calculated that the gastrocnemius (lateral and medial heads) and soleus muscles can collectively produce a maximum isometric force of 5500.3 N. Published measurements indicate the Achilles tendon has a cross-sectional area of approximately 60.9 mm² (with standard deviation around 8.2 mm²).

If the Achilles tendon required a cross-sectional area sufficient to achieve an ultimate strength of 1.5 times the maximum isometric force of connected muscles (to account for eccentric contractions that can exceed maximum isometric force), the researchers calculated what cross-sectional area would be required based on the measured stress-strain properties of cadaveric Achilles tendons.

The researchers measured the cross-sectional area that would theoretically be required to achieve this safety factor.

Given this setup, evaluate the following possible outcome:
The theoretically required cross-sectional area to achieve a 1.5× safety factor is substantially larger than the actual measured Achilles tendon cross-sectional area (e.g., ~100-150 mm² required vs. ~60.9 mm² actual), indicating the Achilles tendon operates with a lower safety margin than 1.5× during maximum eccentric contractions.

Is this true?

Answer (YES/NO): YES